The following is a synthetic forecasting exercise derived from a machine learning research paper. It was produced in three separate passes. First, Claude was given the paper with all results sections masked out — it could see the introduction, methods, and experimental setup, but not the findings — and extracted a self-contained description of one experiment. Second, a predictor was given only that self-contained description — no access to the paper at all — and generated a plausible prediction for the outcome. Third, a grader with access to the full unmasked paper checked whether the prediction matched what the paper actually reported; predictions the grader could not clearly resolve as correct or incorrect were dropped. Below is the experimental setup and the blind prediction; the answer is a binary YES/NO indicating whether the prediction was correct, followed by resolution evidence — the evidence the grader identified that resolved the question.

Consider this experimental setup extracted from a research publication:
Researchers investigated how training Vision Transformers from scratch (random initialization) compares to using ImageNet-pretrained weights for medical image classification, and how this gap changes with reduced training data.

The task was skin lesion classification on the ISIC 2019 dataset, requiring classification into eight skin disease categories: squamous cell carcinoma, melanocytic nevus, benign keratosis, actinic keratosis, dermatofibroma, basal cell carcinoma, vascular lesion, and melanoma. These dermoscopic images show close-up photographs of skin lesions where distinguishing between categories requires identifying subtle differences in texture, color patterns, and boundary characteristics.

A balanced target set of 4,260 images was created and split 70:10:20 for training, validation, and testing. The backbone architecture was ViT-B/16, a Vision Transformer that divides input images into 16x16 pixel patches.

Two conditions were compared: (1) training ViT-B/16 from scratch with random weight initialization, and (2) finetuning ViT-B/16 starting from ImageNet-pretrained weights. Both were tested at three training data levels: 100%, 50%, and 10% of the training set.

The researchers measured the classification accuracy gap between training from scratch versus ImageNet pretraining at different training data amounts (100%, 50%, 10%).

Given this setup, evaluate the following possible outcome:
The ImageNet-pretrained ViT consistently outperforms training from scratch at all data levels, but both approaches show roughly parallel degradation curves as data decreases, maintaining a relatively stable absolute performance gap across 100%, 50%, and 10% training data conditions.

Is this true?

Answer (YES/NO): NO